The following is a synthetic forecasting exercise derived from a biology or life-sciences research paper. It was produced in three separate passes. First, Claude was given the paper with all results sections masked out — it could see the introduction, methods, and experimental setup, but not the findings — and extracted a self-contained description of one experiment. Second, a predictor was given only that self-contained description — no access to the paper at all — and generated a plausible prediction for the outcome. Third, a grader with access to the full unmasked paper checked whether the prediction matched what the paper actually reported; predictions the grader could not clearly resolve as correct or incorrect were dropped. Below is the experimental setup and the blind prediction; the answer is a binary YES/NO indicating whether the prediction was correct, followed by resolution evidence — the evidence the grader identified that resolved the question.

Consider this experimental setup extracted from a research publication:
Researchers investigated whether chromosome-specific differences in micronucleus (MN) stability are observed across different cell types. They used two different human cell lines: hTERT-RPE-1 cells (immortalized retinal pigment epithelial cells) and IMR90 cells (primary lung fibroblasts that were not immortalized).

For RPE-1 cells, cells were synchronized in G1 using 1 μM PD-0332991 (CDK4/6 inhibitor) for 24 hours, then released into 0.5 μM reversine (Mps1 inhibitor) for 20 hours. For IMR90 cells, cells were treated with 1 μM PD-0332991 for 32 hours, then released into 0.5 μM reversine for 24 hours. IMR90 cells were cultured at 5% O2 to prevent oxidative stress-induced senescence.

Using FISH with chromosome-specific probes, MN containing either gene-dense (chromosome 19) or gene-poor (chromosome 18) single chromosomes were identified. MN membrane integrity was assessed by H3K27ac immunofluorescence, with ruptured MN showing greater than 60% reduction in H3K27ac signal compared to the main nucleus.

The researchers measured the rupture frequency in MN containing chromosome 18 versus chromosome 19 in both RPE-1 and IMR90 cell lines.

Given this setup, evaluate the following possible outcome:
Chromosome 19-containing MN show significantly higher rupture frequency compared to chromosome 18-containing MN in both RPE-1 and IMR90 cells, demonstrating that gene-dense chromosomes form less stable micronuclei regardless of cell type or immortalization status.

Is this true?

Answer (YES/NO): NO